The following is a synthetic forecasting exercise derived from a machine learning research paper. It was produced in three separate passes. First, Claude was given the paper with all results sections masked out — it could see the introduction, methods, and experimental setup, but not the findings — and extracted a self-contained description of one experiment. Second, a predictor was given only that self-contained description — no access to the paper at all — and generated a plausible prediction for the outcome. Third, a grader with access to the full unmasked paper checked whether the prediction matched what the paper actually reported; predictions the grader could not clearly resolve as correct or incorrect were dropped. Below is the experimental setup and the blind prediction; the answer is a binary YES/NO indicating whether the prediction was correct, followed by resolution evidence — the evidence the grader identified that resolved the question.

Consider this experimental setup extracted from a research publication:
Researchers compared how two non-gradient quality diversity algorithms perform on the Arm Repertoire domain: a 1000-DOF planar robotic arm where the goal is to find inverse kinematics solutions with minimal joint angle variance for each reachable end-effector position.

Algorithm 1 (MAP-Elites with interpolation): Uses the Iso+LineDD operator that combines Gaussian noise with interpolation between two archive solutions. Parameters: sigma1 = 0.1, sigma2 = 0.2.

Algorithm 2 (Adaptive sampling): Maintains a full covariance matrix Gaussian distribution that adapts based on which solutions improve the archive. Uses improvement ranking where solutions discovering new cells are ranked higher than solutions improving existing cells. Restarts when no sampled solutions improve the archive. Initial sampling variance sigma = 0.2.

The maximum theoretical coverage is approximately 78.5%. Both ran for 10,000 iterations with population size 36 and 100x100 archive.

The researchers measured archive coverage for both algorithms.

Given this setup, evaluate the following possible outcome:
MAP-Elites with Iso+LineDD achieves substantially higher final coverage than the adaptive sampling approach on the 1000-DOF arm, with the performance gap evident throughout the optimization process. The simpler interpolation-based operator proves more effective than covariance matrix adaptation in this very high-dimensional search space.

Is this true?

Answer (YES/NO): NO